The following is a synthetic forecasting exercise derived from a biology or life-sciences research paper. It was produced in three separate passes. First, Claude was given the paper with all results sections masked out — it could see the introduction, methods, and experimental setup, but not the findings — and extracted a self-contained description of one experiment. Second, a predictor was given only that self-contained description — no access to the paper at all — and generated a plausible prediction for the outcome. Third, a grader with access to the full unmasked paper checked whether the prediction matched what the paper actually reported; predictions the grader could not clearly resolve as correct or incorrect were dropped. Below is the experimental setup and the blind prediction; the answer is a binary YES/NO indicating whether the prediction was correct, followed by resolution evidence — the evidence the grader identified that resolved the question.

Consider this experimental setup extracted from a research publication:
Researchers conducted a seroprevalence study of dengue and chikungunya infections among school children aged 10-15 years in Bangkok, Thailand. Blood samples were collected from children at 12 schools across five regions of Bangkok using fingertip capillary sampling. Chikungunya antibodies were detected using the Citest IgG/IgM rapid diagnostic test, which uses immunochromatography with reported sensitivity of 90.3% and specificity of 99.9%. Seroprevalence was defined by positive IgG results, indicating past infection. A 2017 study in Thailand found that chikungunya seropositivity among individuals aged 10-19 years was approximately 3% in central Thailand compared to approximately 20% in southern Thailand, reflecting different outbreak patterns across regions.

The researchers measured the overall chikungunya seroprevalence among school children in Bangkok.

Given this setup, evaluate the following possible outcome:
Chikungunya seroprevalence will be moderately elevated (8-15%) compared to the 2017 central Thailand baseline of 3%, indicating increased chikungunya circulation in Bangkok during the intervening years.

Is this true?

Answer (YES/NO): NO